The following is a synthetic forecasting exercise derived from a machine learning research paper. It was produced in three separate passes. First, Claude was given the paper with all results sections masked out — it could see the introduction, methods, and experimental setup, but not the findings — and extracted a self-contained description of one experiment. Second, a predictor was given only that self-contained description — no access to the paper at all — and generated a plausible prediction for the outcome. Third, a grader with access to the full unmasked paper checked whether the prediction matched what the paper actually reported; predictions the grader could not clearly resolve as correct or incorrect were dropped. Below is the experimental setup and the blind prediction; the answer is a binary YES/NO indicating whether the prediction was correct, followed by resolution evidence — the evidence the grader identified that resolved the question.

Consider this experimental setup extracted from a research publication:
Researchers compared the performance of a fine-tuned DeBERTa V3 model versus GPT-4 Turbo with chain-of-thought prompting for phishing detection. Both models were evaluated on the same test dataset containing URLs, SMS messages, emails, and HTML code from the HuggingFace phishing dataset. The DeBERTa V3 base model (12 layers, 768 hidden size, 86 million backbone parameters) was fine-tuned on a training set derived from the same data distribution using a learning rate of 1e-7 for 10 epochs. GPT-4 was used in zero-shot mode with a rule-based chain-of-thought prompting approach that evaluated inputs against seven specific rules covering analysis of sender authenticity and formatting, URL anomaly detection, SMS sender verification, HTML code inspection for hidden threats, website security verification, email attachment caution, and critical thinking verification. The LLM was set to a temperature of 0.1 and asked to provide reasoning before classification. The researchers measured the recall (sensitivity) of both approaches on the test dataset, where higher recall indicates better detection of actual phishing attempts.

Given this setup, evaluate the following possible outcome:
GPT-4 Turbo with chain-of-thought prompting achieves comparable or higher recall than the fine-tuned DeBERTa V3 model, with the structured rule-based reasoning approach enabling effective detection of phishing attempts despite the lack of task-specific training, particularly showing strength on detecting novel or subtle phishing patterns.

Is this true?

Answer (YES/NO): NO